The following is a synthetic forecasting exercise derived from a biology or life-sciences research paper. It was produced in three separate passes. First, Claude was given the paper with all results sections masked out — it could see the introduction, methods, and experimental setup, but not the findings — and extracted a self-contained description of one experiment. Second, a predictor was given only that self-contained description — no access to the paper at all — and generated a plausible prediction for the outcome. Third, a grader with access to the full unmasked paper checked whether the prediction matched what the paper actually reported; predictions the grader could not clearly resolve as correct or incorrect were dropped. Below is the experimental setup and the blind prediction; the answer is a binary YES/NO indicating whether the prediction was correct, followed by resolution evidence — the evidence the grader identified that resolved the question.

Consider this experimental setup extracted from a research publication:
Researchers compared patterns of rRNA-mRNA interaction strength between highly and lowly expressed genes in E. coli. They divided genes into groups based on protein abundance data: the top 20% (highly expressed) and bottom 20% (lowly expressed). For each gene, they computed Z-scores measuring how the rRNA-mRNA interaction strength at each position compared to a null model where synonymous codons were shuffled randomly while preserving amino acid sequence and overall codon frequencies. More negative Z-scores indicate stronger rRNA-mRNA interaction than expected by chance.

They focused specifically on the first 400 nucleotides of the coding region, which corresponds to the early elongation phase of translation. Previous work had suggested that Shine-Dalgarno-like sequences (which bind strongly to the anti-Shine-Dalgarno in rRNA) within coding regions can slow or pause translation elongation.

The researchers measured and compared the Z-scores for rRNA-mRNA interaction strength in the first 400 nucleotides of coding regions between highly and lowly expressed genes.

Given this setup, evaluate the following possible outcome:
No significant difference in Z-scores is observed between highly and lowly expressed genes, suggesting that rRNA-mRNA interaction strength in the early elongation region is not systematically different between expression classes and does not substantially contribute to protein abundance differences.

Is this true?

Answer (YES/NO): NO